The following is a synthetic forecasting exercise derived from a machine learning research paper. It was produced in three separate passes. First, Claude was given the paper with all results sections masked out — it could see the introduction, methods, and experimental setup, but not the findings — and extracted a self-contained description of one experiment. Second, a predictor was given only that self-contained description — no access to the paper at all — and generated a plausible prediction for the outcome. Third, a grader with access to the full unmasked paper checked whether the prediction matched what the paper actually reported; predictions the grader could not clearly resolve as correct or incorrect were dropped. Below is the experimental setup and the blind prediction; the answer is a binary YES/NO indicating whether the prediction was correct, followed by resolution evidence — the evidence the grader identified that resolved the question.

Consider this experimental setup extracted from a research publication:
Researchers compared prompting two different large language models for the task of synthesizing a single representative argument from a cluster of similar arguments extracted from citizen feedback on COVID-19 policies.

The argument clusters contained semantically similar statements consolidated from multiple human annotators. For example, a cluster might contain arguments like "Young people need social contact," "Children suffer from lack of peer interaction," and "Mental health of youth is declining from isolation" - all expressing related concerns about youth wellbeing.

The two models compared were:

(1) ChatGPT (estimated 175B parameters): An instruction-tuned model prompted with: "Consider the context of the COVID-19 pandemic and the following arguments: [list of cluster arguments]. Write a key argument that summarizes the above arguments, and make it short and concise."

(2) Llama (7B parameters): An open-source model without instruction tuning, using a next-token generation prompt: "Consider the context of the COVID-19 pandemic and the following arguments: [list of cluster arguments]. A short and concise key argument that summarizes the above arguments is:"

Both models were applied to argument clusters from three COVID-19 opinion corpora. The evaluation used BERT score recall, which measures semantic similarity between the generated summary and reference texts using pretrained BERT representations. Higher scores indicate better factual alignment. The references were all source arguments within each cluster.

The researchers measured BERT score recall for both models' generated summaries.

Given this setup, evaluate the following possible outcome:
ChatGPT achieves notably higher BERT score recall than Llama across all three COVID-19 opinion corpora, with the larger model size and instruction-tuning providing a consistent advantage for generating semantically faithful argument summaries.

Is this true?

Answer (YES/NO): YES